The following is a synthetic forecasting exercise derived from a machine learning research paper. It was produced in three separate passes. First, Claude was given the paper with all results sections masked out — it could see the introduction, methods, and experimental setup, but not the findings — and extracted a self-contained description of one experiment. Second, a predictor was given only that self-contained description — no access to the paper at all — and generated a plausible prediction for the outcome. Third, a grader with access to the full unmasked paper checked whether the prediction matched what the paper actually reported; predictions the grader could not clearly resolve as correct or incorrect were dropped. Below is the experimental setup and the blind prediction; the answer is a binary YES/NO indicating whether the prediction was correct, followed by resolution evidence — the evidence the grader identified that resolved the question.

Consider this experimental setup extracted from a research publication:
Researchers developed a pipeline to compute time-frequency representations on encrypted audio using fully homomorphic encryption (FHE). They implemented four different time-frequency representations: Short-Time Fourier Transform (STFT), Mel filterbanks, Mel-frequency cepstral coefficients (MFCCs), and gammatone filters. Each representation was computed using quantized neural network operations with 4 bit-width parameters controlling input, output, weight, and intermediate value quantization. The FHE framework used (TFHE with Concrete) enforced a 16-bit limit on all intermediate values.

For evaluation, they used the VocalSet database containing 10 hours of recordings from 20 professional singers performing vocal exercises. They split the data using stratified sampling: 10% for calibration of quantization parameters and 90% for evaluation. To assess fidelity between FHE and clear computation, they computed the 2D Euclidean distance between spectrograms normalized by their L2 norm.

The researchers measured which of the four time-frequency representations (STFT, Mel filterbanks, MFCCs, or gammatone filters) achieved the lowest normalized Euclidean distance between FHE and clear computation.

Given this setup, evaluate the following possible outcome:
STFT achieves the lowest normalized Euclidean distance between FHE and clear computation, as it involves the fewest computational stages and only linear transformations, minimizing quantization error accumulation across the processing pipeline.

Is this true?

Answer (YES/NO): YES